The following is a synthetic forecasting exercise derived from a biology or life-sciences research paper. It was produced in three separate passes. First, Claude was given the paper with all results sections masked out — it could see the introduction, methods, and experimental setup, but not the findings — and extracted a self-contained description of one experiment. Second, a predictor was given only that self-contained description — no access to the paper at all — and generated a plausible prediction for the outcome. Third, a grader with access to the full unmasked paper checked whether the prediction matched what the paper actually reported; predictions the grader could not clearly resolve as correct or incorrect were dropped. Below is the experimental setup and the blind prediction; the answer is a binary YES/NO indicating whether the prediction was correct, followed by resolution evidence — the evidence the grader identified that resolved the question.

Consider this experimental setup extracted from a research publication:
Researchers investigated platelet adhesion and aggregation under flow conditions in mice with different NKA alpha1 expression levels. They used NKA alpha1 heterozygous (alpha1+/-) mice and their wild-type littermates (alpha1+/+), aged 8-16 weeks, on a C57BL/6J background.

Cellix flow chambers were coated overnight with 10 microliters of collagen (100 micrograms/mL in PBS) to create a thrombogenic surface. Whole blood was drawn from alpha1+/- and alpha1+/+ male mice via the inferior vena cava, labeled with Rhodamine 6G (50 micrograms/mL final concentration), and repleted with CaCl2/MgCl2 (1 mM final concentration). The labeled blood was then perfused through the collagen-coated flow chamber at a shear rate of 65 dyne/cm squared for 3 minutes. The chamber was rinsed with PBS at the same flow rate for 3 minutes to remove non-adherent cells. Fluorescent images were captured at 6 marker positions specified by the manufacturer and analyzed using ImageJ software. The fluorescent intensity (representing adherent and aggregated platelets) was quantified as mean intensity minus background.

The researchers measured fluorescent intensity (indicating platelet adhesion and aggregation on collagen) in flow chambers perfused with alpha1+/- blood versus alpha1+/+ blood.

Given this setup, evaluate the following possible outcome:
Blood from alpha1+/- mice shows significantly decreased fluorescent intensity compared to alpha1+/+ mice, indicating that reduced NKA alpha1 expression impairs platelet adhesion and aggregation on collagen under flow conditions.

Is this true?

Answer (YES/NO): NO